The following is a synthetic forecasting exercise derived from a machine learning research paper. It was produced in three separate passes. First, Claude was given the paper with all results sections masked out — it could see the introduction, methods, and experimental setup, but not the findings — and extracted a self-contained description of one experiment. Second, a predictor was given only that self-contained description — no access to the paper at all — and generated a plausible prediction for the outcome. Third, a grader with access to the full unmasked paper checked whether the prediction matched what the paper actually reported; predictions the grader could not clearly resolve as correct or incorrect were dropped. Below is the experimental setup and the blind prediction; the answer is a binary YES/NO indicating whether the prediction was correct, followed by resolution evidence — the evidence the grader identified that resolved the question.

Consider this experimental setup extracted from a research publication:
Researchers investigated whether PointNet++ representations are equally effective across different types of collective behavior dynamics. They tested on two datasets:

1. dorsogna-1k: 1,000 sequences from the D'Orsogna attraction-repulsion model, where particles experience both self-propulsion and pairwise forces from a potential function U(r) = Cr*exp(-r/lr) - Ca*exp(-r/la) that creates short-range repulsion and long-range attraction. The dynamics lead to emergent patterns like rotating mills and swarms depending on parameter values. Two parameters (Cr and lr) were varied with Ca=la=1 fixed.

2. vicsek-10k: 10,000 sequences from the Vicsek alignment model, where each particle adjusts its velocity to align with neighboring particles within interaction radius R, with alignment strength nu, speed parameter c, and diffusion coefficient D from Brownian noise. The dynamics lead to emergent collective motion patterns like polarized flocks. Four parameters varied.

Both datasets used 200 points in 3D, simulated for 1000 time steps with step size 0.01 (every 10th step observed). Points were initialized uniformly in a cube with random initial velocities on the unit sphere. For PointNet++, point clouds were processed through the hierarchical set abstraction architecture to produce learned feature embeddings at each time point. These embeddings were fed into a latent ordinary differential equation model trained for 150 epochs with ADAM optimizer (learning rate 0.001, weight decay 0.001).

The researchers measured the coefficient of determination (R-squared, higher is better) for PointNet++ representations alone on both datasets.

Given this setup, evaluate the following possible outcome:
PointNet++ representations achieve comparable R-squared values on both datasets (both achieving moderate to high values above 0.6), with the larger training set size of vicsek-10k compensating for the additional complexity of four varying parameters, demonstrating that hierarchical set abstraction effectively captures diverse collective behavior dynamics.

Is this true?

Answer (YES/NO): NO